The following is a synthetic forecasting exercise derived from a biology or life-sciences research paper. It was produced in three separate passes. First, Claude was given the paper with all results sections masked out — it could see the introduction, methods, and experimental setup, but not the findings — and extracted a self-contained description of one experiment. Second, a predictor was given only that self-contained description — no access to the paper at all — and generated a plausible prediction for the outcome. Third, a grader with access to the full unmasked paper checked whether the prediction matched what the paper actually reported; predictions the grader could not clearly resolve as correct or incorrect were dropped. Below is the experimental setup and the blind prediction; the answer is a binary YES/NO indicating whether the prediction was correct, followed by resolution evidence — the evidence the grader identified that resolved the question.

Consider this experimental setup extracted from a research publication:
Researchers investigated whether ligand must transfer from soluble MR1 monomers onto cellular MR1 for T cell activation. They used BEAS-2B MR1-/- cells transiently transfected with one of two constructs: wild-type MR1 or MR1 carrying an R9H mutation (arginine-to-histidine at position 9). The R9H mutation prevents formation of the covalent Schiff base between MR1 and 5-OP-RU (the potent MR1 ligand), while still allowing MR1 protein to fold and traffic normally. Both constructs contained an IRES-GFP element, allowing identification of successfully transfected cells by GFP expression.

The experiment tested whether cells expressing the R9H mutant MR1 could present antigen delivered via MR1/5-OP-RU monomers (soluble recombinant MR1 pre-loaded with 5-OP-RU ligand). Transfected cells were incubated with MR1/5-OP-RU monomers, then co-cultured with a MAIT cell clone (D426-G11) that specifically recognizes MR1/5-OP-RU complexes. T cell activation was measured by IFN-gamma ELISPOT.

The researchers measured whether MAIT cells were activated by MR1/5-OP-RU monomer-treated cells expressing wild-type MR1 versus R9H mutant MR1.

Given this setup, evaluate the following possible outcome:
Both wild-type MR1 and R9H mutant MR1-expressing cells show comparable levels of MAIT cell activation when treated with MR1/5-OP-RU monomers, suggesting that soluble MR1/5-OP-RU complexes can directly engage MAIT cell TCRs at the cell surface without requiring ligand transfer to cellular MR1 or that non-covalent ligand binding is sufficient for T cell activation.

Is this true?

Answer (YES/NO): NO